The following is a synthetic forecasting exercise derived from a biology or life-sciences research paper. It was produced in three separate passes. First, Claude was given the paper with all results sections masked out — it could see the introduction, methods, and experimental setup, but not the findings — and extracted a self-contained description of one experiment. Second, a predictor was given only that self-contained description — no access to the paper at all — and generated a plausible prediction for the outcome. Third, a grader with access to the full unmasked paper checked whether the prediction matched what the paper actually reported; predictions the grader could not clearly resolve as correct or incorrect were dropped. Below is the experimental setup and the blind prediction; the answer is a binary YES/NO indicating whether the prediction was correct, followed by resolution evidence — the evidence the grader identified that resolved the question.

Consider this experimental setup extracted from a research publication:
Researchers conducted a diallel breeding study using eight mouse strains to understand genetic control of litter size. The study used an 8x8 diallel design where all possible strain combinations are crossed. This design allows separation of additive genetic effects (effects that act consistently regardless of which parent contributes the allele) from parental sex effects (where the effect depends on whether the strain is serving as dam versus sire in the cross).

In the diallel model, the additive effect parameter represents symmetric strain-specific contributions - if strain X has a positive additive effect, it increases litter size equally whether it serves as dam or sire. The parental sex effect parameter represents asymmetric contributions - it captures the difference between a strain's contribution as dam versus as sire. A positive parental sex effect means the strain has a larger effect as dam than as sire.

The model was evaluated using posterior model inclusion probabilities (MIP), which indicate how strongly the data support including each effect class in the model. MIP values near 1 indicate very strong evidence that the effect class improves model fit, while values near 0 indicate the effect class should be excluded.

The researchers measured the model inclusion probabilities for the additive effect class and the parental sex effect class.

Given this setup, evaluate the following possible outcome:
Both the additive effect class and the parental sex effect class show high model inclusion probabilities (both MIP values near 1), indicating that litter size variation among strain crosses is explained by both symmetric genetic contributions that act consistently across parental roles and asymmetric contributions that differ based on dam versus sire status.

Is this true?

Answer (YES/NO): NO